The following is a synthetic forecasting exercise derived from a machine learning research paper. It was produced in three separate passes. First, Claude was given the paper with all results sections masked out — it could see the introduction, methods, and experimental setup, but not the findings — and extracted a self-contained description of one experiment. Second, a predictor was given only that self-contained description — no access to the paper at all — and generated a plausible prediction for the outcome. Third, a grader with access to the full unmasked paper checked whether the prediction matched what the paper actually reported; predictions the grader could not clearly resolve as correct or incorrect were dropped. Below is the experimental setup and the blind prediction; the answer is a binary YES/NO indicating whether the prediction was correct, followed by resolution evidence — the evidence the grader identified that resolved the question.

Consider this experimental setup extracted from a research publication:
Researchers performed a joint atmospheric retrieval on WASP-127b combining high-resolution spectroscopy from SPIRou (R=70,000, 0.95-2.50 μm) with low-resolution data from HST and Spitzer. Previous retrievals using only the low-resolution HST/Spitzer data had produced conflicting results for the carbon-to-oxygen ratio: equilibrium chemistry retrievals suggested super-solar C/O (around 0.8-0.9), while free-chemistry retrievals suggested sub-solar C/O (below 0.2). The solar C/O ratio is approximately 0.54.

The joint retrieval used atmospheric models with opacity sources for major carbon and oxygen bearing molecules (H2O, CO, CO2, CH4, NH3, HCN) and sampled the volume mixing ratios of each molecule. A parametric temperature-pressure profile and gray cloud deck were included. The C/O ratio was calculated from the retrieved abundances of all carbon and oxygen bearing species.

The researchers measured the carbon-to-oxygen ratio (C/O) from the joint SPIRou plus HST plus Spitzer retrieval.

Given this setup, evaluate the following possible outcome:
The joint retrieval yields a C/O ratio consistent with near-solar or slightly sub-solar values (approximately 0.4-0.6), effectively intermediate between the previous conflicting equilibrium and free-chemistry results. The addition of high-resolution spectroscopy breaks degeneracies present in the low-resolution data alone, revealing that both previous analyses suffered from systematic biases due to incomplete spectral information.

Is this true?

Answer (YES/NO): NO